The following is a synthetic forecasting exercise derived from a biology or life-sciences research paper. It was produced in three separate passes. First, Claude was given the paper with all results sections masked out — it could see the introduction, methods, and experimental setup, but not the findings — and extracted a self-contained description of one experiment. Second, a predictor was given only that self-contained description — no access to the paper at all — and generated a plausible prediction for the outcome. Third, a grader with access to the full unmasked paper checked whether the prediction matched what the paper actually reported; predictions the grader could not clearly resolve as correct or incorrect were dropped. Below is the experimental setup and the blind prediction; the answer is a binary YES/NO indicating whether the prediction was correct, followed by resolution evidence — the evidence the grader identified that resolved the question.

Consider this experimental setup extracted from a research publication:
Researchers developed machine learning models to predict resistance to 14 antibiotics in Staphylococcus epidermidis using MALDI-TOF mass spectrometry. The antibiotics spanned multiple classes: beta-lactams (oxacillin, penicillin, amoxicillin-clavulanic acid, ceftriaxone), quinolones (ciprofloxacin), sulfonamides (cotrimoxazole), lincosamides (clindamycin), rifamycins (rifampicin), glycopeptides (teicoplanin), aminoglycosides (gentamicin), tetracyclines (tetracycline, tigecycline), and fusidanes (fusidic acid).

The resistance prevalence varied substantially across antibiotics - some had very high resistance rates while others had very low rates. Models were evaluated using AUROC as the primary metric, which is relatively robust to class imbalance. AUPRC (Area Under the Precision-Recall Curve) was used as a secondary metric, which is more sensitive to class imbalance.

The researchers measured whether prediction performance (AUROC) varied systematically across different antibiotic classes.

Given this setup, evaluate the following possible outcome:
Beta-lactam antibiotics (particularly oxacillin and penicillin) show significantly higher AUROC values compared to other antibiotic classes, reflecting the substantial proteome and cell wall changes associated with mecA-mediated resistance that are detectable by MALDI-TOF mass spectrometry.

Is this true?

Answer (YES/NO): NO